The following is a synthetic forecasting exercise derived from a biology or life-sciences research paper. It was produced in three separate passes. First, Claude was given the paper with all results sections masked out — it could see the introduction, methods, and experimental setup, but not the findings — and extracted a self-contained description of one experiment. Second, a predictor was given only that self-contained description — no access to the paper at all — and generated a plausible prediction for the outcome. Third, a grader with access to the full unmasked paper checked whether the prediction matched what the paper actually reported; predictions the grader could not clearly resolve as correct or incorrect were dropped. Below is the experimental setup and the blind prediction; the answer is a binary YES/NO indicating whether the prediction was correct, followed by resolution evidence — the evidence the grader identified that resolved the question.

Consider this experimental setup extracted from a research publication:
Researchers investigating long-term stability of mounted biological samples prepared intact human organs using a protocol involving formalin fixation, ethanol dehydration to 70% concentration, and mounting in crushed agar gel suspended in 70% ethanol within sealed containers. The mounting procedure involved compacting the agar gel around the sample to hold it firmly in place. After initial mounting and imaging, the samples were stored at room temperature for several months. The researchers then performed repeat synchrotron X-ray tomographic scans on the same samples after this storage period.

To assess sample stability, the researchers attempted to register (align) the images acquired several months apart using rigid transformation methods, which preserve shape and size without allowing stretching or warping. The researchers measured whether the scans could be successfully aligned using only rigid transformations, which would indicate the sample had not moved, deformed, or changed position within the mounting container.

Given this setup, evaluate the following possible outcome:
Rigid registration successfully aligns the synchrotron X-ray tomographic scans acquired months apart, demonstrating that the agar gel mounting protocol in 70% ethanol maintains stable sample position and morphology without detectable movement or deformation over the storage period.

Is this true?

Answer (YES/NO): YES